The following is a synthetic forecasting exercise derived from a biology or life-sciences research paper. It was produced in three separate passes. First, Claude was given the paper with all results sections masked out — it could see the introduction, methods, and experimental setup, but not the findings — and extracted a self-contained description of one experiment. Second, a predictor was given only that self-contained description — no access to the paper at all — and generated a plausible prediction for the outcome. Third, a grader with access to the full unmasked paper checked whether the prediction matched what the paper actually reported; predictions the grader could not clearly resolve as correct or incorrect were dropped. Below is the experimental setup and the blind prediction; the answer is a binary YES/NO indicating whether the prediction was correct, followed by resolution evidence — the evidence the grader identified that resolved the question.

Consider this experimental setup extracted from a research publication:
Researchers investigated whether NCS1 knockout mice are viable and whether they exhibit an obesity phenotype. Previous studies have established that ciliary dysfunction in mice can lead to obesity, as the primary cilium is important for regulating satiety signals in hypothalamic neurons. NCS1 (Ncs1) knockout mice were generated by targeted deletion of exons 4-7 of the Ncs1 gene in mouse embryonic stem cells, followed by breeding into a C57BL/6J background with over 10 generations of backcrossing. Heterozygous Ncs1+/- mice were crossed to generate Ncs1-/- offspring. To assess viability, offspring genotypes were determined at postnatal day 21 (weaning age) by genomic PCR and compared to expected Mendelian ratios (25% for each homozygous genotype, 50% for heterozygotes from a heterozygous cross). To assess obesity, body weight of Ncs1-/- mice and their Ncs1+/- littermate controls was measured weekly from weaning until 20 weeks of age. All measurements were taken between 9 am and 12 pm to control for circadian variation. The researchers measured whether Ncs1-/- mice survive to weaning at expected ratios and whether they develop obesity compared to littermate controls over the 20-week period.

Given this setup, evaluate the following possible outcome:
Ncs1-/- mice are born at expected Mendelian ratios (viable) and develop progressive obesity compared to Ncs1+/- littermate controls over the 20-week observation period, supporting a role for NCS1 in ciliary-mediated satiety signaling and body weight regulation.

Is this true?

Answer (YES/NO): YES